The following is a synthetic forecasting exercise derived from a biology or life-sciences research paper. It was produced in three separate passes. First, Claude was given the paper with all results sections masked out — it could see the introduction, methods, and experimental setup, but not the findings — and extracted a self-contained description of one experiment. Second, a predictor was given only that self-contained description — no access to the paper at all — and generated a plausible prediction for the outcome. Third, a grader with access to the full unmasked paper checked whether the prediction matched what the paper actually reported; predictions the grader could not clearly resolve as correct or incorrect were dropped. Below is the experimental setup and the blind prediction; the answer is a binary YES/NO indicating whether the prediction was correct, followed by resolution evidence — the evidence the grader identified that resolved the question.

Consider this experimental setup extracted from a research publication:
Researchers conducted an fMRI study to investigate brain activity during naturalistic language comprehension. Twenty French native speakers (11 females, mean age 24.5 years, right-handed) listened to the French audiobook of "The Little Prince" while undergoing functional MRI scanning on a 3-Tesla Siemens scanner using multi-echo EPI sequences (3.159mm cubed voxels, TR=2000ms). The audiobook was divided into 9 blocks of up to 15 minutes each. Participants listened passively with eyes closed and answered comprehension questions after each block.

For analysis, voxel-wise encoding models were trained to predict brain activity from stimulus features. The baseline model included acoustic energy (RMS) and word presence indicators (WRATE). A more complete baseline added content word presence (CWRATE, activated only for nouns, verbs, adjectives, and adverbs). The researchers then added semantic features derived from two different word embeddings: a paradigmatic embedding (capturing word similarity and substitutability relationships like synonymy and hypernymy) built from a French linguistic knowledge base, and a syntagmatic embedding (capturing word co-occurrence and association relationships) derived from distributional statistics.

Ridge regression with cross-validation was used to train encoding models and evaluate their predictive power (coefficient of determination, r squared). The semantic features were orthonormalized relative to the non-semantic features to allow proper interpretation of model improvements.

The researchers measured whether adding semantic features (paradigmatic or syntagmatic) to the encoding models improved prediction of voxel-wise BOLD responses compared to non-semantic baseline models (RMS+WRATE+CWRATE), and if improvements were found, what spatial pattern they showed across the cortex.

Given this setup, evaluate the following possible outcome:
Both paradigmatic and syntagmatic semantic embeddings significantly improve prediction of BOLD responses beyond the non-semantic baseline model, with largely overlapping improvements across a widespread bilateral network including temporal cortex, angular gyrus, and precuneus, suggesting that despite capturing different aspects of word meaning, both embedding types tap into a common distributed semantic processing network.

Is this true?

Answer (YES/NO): NO